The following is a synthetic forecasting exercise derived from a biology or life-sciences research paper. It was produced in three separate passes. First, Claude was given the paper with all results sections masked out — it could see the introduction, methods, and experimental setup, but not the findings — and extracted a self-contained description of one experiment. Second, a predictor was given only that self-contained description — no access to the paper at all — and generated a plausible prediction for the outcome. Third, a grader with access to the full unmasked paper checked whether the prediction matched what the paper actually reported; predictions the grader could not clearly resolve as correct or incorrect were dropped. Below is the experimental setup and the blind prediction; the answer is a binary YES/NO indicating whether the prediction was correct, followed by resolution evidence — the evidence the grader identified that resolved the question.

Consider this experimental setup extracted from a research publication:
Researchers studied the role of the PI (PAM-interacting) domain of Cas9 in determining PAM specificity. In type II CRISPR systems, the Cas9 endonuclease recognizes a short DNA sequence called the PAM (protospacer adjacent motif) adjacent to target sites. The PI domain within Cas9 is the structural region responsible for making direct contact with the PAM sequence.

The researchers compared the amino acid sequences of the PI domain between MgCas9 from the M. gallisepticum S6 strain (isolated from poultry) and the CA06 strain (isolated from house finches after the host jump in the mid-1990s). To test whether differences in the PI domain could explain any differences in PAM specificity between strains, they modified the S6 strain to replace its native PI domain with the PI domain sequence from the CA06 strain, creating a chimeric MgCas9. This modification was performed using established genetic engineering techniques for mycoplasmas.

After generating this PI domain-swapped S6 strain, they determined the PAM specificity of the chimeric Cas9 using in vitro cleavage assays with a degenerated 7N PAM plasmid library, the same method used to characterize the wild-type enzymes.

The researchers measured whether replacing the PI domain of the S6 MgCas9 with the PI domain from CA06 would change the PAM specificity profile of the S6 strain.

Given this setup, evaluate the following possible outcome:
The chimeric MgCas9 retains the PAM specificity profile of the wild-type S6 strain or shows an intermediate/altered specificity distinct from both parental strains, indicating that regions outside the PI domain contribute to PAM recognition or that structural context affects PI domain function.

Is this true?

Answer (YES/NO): NO